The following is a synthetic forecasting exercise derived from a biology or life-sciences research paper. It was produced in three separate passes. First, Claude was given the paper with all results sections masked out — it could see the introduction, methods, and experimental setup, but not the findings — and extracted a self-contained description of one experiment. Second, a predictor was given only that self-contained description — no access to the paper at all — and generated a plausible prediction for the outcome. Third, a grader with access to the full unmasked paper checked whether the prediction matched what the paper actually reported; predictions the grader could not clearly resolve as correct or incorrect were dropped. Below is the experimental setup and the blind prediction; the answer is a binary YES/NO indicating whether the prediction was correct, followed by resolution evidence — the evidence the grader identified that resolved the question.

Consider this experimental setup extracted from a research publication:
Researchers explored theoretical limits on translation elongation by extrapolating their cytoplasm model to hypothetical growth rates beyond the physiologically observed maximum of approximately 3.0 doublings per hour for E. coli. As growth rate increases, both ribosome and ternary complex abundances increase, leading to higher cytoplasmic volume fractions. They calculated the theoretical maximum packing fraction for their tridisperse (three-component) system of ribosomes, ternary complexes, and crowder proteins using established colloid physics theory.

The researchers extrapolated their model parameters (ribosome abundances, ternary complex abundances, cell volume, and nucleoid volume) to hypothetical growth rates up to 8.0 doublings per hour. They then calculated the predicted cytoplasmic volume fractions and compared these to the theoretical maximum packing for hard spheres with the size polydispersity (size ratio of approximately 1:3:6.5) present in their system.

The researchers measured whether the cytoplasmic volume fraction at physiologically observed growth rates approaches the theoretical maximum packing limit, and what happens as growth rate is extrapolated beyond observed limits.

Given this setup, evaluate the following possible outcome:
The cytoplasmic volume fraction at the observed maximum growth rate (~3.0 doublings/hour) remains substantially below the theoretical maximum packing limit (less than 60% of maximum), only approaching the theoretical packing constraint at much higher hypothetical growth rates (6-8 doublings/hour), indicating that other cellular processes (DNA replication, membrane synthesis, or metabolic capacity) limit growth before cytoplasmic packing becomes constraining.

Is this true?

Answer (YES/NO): NO